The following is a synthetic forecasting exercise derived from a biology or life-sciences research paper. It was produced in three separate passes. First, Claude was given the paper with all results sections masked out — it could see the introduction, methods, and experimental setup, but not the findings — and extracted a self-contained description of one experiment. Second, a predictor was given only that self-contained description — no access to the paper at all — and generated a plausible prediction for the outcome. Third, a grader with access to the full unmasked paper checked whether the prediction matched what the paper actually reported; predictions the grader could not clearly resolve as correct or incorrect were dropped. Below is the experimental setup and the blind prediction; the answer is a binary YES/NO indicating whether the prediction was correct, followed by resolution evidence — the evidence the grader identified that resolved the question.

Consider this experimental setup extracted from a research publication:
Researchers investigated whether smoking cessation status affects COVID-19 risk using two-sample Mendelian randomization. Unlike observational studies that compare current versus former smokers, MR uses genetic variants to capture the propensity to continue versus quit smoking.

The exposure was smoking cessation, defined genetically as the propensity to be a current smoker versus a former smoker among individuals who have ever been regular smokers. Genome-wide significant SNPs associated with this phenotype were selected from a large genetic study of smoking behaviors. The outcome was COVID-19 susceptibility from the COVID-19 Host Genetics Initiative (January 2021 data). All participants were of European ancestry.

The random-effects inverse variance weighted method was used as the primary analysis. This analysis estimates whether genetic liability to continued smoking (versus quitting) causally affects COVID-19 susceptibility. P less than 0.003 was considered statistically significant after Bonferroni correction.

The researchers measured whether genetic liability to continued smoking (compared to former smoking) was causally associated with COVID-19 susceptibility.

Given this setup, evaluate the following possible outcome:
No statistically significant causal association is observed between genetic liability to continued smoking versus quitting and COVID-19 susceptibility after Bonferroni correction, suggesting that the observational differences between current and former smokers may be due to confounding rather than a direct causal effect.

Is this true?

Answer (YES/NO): YES